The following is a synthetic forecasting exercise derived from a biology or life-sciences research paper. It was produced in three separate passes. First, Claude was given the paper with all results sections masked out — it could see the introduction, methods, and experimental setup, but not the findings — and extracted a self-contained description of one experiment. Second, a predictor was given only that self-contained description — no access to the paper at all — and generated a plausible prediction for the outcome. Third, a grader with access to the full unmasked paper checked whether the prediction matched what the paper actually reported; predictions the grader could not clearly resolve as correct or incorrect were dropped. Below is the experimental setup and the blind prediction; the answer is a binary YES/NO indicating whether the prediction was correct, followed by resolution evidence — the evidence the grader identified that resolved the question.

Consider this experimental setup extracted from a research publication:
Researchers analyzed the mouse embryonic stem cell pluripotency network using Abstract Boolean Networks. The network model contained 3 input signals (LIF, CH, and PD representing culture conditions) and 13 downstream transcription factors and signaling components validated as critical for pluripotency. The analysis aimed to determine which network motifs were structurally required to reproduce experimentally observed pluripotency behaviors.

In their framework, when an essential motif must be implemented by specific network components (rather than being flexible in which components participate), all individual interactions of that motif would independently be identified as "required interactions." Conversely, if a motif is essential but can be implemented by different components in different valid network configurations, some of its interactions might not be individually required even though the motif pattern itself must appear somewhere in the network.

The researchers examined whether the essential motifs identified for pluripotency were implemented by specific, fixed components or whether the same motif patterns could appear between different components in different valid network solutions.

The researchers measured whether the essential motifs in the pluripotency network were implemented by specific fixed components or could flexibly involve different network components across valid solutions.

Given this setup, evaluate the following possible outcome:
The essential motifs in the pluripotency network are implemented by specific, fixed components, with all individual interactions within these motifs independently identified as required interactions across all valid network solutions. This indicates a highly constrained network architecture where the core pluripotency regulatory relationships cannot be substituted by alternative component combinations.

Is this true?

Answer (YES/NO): YES